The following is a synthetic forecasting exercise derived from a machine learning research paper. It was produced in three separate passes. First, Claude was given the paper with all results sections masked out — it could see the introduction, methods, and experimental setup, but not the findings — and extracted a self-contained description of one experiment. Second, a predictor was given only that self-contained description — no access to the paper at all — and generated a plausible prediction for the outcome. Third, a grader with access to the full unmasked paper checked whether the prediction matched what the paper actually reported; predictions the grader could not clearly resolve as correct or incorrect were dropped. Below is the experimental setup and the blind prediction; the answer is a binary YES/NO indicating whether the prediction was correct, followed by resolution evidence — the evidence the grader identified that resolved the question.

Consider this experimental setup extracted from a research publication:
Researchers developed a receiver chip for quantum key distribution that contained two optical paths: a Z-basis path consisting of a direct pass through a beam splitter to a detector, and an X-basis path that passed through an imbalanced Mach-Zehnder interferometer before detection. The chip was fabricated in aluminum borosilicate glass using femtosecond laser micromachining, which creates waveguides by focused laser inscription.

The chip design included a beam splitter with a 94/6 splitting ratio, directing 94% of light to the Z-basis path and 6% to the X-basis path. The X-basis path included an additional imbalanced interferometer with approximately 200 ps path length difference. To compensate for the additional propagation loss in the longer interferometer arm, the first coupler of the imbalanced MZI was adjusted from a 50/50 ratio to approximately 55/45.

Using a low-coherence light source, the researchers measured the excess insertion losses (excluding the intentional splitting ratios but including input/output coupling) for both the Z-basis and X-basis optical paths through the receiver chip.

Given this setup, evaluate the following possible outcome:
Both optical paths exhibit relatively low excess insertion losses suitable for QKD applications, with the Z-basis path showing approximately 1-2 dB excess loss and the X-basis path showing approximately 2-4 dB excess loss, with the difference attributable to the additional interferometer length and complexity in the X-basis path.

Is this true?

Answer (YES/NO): NO